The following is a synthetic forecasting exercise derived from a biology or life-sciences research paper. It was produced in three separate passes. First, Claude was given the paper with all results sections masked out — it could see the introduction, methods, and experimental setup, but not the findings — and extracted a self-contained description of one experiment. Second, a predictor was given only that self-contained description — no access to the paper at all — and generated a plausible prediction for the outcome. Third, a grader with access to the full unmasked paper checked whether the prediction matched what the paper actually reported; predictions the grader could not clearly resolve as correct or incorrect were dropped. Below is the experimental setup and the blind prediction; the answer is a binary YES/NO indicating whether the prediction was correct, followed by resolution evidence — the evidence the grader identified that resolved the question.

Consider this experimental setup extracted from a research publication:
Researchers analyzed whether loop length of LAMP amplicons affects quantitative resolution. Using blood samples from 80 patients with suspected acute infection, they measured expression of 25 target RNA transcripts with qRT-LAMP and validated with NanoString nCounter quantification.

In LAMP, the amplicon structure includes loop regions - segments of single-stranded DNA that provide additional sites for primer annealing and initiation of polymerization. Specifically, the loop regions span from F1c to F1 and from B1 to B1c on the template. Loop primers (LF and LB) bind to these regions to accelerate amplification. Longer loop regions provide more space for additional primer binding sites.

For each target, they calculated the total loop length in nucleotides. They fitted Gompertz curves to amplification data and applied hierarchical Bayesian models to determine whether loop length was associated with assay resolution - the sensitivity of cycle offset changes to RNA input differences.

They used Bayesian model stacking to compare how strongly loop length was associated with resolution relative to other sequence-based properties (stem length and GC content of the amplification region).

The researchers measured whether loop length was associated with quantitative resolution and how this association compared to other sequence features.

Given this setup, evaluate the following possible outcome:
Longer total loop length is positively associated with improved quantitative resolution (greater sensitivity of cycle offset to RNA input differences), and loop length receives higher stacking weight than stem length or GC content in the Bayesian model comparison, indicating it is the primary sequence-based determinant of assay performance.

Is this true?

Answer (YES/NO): NO